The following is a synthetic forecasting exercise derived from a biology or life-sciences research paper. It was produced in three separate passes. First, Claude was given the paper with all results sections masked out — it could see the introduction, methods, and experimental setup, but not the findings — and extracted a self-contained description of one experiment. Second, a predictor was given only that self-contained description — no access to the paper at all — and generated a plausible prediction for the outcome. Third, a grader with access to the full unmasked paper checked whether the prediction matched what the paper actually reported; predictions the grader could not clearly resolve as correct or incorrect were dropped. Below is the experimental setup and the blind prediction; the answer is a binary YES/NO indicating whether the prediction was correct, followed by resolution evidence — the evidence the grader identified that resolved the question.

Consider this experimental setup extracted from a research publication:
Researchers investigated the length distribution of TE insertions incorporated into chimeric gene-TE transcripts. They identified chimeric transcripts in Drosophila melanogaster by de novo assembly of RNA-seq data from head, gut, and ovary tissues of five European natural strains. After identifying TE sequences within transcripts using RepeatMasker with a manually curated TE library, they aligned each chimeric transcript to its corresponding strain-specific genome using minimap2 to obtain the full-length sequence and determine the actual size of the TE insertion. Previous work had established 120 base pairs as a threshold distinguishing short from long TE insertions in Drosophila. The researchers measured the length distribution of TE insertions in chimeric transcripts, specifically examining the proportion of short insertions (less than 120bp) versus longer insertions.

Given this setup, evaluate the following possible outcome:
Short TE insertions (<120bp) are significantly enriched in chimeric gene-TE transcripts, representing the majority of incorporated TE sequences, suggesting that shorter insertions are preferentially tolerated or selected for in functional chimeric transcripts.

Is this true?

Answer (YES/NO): NO